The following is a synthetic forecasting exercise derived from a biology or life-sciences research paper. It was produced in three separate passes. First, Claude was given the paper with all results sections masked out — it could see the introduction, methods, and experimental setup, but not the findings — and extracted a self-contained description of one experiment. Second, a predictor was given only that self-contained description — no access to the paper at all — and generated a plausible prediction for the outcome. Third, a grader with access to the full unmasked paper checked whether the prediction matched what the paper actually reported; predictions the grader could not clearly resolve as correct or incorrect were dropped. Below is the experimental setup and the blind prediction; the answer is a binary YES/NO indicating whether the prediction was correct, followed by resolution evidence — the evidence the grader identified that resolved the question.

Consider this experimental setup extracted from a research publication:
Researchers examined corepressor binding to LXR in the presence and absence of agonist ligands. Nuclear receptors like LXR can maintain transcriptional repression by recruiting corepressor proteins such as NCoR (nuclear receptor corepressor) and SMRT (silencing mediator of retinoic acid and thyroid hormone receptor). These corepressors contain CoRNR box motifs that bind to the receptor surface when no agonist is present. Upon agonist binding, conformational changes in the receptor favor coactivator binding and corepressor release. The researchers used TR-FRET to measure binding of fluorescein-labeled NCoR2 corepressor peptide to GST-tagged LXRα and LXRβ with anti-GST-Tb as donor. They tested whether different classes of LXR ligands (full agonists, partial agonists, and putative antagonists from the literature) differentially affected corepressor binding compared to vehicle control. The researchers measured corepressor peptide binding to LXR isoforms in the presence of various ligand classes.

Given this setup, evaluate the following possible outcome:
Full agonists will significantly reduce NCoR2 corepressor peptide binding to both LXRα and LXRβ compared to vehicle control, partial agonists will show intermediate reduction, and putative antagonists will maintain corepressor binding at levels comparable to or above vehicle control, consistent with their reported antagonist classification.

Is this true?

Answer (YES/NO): NO